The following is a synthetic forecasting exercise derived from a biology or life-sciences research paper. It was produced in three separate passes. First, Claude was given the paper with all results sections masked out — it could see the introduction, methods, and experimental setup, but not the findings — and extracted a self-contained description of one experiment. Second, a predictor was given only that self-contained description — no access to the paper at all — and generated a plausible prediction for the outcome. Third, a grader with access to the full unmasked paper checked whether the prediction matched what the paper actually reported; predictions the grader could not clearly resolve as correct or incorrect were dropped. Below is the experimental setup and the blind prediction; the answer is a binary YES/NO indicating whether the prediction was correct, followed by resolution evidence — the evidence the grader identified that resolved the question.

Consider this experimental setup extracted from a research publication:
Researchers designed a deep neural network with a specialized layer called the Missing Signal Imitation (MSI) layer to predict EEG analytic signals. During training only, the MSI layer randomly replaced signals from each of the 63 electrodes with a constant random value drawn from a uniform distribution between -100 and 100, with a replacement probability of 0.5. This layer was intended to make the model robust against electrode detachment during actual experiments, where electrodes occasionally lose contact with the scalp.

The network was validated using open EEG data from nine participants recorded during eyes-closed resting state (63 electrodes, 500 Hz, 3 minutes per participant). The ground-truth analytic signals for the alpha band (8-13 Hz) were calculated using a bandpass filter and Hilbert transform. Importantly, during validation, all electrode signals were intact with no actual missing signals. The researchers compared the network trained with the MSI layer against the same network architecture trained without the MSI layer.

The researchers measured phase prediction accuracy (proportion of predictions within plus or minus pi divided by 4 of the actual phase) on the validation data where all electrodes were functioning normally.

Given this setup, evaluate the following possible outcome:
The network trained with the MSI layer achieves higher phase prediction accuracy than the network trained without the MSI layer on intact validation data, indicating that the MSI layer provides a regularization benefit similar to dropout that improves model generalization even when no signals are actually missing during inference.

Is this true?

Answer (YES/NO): YES